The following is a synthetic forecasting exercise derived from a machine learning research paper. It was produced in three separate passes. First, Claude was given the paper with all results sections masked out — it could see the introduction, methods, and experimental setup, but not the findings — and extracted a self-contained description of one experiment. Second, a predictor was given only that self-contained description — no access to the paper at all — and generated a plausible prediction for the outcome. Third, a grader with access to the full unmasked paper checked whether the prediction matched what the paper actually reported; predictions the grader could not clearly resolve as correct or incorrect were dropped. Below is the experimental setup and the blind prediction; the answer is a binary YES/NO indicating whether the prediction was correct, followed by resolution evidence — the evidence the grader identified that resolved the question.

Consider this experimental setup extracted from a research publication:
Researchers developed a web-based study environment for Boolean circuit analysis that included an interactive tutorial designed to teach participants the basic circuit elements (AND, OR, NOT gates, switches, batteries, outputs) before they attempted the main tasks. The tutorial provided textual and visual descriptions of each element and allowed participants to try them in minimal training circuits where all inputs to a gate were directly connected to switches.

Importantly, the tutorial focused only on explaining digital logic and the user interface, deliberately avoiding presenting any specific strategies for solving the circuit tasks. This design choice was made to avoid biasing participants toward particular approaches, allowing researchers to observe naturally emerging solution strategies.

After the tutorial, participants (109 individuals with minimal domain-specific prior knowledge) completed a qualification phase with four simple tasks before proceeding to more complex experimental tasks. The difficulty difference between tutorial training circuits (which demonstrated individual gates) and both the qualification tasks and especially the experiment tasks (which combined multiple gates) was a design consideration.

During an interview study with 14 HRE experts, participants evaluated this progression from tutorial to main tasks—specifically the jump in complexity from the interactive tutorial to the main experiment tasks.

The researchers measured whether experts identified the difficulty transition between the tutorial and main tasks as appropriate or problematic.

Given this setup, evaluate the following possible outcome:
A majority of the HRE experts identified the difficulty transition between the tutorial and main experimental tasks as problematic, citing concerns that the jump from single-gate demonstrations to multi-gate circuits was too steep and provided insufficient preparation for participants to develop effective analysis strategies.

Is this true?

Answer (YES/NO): NO